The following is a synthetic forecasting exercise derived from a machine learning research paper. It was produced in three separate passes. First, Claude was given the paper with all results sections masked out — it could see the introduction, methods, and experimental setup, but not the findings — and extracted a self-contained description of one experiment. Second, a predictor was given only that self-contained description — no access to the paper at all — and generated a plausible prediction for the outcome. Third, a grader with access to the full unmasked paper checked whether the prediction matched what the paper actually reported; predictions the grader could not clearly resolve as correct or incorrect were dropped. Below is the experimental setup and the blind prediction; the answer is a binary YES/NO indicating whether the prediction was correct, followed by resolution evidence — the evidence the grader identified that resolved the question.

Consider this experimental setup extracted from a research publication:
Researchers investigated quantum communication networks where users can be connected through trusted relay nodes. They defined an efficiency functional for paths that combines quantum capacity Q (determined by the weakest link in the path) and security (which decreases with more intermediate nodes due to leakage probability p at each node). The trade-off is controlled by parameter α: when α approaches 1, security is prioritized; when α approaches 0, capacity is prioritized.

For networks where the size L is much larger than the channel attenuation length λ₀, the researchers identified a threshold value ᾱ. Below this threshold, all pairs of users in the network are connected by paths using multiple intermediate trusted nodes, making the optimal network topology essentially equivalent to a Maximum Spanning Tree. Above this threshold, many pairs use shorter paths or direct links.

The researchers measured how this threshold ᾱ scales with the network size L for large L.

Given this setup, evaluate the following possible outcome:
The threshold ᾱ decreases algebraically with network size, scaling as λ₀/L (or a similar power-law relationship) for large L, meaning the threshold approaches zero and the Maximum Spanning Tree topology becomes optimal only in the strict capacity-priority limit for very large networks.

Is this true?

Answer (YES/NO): YES